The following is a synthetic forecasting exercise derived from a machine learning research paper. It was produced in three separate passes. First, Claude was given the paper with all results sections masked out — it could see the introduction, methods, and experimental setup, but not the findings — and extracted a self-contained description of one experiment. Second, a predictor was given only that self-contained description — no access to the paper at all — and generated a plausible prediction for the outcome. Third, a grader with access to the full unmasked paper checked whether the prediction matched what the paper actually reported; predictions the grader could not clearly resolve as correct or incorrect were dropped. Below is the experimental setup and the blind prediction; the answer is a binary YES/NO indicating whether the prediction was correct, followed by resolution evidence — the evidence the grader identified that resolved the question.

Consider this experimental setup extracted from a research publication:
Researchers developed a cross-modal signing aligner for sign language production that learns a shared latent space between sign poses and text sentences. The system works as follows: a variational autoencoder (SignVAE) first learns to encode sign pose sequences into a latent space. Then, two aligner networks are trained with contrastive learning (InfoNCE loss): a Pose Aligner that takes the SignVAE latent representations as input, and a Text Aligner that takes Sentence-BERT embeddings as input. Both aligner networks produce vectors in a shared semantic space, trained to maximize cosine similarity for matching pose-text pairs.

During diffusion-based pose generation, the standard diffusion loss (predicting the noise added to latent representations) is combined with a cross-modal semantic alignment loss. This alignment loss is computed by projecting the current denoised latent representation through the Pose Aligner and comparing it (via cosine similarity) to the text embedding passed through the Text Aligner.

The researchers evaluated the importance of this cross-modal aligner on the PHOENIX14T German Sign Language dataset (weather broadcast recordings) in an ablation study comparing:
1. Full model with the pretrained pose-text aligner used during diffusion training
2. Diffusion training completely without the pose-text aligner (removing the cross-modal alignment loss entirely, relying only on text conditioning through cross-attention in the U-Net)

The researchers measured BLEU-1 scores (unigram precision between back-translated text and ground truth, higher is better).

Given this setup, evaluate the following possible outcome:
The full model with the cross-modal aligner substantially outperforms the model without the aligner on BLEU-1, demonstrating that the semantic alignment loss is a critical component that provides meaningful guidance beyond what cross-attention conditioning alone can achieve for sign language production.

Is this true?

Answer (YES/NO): YES